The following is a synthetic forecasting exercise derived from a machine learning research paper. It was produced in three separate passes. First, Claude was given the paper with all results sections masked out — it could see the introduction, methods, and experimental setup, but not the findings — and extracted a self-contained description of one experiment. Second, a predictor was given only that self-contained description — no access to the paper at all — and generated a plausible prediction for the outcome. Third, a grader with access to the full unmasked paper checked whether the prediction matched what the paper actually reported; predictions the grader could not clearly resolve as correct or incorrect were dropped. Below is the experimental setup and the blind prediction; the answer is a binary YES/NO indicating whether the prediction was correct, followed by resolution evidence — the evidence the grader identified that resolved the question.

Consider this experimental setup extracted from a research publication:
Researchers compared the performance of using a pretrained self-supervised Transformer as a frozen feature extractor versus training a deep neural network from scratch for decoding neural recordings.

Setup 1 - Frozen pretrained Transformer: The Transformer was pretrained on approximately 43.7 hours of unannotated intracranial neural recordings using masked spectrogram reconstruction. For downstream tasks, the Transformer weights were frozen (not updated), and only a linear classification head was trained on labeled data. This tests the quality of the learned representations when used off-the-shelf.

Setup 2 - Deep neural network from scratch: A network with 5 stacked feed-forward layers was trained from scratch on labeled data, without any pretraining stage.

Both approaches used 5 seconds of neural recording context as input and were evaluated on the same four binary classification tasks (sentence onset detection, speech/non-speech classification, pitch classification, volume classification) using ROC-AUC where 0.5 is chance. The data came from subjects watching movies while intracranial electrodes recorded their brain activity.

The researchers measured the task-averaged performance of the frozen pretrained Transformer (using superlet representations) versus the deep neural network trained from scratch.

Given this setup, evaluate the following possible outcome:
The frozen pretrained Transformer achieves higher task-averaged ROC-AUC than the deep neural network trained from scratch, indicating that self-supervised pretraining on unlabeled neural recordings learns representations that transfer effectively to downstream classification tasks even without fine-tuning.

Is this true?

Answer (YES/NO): NO